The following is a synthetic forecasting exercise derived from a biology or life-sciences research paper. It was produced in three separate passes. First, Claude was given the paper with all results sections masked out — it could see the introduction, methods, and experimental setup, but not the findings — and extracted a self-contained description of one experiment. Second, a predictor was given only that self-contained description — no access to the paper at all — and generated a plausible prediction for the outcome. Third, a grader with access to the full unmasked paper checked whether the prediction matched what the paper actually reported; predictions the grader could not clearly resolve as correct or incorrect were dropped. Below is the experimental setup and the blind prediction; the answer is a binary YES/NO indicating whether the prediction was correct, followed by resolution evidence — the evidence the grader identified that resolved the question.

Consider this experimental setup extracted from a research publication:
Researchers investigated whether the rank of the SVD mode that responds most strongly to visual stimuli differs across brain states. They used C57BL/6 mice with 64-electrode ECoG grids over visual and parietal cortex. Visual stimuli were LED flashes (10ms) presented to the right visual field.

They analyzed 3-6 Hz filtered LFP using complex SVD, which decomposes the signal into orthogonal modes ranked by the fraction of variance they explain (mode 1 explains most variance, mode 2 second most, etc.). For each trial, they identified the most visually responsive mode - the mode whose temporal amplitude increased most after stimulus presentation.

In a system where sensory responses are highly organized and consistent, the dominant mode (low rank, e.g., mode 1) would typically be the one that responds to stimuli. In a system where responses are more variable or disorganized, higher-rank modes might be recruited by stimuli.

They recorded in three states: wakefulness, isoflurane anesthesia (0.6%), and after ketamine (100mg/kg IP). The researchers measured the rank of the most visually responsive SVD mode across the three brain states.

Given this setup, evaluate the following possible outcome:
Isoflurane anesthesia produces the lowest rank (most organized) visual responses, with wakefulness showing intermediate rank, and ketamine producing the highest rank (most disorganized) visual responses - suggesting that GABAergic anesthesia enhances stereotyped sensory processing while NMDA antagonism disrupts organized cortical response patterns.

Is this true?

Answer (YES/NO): NO